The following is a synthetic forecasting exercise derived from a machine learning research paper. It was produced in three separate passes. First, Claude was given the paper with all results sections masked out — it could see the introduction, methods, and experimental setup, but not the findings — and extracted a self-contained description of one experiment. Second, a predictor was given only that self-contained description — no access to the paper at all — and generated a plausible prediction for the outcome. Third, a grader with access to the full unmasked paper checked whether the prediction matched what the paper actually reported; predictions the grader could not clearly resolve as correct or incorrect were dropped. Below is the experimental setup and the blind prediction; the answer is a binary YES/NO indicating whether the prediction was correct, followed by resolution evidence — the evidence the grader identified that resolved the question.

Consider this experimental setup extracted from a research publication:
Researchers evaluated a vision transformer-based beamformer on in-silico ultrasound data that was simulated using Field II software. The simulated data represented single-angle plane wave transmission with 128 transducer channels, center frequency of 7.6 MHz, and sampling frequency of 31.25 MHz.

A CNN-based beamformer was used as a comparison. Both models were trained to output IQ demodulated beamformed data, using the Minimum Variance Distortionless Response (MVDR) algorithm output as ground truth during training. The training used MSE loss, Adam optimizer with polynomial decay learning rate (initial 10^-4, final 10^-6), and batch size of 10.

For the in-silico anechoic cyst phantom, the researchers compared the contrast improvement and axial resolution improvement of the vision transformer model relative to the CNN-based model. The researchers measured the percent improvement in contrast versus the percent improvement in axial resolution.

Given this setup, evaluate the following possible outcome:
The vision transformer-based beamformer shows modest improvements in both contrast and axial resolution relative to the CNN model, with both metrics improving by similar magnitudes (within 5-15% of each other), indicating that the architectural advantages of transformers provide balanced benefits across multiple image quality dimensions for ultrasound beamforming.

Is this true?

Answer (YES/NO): NO